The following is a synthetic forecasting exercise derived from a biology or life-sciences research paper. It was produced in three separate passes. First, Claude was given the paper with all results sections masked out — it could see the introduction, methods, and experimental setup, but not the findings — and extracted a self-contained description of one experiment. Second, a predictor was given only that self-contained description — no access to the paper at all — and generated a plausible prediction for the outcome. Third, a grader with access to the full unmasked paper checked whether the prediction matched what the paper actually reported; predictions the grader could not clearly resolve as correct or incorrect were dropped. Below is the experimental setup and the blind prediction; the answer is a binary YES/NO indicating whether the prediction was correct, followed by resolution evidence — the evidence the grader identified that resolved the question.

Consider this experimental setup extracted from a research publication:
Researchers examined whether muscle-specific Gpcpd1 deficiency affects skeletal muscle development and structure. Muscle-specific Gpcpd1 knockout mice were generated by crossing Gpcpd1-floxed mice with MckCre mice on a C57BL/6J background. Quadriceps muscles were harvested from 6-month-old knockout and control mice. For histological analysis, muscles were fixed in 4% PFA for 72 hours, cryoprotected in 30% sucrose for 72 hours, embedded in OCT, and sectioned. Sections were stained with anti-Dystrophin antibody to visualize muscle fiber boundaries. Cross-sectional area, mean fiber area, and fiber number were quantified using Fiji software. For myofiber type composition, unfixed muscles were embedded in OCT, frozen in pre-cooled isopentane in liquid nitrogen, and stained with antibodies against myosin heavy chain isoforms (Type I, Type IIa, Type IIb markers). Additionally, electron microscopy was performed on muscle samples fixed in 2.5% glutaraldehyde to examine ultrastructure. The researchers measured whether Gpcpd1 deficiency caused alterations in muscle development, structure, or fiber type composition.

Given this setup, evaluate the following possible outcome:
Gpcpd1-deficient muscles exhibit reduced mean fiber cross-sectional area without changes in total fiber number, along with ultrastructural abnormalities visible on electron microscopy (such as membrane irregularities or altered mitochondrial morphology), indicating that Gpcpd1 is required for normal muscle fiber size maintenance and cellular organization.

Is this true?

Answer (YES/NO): NO